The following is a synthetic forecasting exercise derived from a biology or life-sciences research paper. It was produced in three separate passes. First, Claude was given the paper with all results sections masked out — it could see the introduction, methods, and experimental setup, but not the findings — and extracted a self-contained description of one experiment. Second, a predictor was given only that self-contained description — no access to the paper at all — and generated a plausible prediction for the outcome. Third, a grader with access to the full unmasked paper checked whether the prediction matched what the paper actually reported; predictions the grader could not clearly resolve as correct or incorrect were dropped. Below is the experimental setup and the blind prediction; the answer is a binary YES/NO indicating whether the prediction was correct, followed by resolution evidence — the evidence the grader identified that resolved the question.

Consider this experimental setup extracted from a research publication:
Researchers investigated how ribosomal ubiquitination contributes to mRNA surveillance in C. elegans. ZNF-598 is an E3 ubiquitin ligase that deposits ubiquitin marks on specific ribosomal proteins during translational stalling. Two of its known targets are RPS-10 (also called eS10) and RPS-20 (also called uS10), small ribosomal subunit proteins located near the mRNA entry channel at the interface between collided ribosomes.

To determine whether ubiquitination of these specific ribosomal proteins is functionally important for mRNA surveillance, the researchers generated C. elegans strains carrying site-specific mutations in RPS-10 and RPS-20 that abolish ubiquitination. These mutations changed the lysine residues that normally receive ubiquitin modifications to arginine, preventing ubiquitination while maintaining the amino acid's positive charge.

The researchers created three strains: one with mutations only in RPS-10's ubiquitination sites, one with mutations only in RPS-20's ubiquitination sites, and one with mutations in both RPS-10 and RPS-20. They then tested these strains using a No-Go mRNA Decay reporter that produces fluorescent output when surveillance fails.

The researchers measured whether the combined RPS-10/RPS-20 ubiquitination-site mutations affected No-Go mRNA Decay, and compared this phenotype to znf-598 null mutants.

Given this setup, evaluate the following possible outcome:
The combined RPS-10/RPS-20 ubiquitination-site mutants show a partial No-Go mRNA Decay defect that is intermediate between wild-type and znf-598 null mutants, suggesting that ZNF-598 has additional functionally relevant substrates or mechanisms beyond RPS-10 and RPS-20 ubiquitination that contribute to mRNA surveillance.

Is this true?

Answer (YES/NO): NO